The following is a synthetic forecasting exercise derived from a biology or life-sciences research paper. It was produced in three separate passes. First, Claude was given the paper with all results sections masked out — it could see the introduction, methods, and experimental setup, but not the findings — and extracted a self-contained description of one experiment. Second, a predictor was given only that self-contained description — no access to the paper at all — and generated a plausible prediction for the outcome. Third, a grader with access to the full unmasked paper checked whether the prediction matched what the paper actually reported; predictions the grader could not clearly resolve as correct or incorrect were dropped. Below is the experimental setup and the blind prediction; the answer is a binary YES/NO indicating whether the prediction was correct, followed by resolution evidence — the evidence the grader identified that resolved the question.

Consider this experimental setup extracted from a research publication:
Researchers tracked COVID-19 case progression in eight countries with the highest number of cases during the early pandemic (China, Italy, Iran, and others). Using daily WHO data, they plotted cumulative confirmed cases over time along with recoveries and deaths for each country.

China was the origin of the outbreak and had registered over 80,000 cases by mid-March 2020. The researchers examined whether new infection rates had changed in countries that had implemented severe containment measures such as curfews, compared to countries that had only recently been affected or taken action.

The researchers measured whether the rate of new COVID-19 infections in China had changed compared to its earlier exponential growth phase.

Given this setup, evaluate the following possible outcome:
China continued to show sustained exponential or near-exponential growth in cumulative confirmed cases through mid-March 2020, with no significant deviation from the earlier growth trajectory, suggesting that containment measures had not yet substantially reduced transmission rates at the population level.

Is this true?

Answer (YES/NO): NO